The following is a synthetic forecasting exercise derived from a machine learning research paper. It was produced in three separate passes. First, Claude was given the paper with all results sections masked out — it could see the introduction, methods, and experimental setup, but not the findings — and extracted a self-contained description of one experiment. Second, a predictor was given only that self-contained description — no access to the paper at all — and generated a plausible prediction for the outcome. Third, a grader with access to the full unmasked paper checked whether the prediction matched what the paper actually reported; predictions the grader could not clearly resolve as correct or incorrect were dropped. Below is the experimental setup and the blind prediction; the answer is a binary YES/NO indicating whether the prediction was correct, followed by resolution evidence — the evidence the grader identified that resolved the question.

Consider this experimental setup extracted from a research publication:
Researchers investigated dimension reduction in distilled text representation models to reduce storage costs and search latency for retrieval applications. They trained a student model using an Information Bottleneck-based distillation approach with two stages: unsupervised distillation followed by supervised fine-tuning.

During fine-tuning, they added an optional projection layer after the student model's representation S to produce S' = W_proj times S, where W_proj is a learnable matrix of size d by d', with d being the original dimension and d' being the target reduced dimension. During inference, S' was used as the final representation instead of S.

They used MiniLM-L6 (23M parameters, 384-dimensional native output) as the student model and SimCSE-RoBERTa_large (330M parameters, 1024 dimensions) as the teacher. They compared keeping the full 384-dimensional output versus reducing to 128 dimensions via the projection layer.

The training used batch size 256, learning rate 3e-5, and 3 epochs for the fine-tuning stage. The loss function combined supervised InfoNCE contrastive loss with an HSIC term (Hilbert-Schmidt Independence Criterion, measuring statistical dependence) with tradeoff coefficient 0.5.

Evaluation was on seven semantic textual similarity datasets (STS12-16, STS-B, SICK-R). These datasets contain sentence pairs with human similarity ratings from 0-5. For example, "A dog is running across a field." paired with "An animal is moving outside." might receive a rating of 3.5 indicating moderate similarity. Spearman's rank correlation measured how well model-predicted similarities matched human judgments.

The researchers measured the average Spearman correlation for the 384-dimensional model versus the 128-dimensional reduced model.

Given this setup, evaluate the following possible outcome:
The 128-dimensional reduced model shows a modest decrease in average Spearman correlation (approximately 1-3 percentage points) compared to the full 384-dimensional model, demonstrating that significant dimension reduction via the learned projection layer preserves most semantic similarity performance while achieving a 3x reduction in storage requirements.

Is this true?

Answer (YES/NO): NO